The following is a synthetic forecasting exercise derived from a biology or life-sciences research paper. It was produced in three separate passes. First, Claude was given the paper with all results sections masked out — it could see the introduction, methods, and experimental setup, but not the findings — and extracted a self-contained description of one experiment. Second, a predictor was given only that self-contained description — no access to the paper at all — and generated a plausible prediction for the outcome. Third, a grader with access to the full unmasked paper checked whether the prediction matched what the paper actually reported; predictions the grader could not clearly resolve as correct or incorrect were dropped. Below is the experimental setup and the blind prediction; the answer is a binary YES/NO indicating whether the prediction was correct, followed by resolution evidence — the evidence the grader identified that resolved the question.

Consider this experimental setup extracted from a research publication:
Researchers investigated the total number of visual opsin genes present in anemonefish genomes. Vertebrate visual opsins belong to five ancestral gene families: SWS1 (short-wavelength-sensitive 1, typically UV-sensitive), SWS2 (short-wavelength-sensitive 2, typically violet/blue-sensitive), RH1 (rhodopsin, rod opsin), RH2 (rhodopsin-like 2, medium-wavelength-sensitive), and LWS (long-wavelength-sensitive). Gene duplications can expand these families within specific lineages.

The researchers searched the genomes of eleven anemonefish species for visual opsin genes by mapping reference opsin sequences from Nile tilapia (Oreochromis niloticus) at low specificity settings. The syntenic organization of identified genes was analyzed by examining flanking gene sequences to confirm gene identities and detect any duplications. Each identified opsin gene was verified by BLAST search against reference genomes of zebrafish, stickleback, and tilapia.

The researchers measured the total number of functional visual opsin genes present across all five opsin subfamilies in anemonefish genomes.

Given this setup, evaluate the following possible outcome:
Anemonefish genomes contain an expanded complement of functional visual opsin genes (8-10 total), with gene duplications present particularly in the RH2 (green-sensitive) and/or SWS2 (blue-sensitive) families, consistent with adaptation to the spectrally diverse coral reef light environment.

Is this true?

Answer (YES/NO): NO